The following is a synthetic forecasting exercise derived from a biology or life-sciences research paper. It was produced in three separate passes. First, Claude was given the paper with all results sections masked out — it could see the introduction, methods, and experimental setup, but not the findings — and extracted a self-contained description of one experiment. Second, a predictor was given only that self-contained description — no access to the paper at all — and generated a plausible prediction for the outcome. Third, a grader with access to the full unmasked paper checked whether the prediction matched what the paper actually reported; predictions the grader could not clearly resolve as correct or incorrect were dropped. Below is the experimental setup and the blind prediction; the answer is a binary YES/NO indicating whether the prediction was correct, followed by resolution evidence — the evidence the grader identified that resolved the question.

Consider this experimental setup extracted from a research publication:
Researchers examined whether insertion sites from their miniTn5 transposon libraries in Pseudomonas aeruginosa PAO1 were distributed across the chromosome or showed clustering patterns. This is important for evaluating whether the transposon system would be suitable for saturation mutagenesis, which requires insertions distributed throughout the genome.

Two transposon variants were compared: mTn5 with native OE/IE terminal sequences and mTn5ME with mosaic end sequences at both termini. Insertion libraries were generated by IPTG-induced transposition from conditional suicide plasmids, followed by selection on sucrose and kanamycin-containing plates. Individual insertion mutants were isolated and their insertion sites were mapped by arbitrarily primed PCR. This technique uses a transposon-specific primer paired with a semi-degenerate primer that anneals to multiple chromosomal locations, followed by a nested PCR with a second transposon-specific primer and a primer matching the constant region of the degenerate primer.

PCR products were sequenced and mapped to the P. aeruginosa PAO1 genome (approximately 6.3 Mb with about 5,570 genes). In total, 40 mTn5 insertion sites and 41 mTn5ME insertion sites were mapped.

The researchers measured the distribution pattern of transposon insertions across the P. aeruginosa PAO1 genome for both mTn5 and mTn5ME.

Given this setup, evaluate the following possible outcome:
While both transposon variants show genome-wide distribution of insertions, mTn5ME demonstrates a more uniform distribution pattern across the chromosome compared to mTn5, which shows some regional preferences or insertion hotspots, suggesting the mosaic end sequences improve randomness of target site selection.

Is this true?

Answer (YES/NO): NO